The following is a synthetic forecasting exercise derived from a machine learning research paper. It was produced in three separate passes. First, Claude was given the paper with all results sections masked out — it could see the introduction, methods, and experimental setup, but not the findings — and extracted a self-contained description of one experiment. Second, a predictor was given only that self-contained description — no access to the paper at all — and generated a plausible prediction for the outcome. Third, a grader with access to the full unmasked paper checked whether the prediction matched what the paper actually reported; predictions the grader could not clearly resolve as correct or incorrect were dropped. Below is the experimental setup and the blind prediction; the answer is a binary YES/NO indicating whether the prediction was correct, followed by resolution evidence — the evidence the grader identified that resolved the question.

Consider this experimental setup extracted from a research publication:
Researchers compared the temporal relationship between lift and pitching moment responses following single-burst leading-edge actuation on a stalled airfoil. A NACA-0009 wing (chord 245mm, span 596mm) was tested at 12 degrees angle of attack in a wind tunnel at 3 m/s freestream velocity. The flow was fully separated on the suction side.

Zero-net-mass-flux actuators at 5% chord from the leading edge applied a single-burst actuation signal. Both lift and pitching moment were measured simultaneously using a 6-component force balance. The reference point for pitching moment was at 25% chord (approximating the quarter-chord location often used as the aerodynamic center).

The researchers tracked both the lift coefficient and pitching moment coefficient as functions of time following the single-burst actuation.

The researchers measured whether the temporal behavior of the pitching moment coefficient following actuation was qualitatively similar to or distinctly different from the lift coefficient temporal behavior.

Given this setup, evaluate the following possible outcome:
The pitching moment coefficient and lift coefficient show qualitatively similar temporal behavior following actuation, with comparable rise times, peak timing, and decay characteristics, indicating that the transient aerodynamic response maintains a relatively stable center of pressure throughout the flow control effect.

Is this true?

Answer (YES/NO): NO